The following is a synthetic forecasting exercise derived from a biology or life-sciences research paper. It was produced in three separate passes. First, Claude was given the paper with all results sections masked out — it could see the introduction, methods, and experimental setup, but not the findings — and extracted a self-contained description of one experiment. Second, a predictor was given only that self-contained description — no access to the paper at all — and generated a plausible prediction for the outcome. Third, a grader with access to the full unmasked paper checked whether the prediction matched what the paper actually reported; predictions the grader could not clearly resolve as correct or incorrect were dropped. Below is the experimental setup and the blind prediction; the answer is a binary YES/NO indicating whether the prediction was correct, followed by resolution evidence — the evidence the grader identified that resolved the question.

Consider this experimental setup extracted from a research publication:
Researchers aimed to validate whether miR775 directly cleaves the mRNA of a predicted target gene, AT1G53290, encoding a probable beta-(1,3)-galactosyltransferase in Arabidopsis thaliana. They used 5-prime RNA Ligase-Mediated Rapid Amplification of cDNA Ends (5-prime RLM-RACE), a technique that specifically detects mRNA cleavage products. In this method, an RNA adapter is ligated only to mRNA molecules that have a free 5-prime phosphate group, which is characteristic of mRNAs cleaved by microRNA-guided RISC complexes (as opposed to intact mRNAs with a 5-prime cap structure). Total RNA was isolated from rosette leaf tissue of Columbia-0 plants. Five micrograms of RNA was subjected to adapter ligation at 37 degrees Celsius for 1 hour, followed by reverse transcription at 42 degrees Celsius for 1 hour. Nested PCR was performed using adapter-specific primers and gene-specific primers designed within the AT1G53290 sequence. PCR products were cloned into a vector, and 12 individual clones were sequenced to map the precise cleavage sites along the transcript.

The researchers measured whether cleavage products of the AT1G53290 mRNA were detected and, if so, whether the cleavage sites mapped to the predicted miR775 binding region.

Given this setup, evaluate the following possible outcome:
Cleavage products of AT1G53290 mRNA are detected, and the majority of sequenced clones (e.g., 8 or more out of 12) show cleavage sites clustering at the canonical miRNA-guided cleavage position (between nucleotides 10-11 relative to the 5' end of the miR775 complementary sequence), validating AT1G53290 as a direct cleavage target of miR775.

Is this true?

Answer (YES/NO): YES